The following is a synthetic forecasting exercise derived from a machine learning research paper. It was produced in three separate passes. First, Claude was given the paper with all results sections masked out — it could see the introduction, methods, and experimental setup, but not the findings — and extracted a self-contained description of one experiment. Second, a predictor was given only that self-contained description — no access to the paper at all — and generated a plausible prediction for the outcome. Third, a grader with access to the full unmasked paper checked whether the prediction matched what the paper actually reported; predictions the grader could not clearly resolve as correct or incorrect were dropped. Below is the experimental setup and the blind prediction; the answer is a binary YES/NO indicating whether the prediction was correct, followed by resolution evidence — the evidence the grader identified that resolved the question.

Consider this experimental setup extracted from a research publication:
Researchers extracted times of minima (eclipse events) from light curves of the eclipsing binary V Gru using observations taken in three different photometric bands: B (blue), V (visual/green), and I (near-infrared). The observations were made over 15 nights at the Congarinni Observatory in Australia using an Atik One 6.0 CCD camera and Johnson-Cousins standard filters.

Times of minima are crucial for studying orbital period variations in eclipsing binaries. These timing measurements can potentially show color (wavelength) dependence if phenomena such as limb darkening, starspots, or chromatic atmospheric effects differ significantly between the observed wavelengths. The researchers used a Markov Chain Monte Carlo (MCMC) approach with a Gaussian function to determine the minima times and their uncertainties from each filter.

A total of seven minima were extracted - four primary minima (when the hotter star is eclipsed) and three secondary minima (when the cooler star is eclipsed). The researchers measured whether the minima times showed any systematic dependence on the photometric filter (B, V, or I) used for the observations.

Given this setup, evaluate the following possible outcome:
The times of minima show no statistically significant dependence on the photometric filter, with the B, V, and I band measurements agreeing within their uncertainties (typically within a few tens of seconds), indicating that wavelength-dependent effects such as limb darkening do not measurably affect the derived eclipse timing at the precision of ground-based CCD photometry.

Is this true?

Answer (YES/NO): YES